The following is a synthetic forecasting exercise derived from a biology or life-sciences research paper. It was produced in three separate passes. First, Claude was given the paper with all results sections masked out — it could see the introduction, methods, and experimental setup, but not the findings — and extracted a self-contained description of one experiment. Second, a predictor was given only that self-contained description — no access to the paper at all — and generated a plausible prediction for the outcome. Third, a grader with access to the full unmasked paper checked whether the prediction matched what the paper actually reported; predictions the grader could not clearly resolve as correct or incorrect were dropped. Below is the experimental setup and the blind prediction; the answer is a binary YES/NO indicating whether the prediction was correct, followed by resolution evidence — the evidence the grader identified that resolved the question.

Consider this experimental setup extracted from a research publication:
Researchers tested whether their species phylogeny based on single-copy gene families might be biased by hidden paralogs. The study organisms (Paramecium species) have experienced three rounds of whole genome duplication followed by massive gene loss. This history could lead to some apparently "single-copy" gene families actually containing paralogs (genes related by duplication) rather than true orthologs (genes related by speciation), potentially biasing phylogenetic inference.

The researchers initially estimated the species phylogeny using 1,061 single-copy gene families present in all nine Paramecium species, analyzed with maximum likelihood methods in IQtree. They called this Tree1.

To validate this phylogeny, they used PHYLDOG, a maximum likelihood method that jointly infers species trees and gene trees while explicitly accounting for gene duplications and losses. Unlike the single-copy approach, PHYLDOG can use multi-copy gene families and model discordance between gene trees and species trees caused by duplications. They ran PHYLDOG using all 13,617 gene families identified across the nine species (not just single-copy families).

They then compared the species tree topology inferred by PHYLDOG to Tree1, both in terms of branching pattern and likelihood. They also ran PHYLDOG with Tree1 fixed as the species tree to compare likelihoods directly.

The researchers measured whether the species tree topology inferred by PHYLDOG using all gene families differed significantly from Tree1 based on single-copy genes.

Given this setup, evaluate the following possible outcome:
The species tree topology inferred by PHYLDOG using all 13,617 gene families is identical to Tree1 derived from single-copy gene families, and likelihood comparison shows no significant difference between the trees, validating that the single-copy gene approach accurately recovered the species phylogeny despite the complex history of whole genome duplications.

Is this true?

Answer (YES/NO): NO